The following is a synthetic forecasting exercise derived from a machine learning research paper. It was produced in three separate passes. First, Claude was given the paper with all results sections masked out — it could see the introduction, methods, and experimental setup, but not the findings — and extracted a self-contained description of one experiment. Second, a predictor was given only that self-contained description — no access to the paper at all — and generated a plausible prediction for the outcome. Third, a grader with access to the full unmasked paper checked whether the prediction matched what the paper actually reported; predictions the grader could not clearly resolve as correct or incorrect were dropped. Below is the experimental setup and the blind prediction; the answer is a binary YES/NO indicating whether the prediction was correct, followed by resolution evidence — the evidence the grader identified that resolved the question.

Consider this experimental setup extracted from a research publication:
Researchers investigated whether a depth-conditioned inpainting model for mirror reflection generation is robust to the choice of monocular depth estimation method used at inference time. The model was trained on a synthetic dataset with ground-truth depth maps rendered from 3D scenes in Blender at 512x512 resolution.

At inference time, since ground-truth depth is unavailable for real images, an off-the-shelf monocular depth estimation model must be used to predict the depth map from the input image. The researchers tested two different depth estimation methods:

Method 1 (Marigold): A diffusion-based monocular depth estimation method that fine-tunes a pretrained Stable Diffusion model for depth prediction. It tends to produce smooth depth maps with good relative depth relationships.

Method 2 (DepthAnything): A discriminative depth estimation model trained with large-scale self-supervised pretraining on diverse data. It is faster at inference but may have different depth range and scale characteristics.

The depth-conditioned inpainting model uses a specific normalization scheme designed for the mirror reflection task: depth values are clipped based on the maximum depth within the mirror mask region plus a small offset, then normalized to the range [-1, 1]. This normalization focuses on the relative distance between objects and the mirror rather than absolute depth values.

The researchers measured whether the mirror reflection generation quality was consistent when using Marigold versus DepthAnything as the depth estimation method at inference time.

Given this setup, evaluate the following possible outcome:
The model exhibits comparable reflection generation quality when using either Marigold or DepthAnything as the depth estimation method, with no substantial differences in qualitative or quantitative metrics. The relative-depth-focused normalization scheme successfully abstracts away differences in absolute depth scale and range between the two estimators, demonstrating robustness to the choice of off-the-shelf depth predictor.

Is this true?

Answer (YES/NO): YES